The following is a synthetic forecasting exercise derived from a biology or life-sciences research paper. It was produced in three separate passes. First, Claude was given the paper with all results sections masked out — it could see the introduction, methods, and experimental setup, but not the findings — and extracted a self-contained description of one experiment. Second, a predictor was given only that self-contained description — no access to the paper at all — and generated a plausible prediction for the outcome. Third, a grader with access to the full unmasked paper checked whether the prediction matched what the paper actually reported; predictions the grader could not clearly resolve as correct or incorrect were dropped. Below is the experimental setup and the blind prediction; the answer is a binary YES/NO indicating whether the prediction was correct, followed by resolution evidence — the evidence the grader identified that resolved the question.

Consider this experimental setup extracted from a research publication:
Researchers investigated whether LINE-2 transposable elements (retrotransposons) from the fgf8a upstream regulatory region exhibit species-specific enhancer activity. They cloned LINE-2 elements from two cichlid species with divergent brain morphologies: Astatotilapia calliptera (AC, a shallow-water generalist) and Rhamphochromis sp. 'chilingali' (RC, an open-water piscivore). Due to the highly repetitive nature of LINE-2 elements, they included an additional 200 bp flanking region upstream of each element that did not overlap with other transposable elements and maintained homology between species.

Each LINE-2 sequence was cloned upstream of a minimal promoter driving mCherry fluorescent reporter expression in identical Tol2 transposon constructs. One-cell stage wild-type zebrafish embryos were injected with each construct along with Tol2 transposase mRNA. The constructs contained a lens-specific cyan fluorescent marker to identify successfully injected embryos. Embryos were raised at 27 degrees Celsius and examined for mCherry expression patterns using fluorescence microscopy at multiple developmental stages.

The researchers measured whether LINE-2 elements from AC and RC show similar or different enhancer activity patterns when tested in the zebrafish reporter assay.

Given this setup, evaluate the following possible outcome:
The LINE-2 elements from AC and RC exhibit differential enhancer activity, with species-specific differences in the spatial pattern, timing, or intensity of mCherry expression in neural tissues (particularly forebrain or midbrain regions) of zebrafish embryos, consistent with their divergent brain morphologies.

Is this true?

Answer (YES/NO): NO